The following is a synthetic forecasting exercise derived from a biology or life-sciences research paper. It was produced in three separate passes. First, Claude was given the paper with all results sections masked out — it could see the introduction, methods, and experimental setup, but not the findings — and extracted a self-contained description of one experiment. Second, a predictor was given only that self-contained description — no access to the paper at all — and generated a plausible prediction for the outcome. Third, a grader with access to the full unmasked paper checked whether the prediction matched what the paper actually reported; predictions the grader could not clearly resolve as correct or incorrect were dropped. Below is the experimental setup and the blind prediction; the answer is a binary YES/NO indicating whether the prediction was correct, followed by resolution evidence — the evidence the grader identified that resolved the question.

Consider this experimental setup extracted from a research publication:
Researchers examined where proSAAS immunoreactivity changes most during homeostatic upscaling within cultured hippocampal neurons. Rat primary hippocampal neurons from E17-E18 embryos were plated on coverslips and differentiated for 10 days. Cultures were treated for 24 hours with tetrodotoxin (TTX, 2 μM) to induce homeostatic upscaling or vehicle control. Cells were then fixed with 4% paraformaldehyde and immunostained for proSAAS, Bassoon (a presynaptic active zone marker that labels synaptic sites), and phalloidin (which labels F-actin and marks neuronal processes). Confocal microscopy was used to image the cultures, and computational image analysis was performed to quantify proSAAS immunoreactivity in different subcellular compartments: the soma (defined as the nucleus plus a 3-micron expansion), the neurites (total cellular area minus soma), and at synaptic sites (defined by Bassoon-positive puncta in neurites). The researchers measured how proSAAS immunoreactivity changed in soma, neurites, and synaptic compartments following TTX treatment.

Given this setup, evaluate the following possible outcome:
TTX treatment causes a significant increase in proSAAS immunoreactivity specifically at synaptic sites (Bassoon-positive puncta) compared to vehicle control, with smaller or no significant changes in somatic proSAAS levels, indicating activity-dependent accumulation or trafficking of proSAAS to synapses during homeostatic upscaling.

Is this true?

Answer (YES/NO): YES